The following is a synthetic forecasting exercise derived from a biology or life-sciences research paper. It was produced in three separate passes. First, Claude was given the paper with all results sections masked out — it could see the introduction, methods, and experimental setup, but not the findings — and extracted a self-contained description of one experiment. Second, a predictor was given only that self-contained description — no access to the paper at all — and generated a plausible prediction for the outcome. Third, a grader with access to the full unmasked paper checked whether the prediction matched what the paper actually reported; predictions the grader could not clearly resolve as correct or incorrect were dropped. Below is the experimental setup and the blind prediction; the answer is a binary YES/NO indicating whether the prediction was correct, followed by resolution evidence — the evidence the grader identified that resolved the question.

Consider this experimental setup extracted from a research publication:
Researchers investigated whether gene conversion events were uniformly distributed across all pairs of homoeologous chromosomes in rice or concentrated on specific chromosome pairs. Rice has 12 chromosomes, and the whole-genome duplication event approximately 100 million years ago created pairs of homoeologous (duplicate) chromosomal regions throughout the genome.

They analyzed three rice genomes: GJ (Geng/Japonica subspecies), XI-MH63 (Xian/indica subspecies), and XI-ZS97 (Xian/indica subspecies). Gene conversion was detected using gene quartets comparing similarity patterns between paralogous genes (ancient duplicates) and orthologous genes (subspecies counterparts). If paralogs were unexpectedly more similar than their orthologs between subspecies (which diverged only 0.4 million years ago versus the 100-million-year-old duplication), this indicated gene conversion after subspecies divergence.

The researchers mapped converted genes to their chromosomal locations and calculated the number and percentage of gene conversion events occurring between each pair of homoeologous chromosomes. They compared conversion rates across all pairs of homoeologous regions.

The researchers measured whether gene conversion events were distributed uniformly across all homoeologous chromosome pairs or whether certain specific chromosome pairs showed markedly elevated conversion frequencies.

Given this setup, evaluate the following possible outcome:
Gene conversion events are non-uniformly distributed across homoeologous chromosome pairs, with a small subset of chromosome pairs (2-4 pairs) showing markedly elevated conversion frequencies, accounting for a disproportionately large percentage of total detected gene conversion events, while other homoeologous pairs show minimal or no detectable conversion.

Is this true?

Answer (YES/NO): NO